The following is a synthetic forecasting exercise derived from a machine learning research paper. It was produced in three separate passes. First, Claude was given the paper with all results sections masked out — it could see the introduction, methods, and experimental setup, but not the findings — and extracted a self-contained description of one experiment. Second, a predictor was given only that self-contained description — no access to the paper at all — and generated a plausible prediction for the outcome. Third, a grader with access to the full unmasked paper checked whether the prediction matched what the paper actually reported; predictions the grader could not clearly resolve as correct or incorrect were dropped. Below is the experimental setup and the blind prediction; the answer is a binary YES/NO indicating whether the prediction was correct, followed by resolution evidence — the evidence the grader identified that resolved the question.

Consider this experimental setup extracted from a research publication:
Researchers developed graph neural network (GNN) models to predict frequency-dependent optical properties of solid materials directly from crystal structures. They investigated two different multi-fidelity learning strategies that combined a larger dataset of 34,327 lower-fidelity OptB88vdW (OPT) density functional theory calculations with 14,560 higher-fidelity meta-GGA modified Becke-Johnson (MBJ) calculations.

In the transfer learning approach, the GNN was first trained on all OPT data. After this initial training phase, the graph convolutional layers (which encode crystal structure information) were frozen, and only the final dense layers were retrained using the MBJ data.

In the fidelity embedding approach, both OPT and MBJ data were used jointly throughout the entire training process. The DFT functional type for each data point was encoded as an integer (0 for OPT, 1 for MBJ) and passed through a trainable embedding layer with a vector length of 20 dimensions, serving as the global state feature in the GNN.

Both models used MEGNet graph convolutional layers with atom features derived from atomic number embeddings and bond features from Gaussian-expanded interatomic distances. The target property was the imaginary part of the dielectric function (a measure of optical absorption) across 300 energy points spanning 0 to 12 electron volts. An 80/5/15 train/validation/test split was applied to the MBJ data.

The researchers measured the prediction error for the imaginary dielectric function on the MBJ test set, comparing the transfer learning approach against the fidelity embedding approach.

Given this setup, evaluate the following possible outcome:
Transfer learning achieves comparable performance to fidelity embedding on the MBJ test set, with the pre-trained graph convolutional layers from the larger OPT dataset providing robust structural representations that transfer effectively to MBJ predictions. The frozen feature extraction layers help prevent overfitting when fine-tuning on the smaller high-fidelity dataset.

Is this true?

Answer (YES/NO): NO